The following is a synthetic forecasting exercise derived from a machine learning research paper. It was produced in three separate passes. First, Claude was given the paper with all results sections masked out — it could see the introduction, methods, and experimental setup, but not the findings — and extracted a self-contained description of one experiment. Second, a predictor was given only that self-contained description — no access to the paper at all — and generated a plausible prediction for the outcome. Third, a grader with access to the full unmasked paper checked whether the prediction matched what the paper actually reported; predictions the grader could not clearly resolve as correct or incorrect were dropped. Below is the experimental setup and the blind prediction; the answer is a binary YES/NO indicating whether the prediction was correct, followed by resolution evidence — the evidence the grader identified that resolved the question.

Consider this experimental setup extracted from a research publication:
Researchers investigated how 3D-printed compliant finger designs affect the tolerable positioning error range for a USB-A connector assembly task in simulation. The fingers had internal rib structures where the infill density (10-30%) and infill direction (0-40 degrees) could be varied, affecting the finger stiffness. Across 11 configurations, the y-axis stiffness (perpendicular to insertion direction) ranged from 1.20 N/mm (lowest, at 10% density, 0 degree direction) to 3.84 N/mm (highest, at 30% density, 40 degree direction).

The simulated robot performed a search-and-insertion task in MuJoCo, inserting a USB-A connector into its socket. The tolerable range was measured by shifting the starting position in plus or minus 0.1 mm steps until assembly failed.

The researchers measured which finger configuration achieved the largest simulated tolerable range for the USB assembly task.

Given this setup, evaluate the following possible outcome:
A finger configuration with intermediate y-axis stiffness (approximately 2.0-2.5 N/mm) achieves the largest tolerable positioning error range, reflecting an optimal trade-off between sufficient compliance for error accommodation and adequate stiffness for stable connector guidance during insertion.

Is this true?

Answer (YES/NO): NO